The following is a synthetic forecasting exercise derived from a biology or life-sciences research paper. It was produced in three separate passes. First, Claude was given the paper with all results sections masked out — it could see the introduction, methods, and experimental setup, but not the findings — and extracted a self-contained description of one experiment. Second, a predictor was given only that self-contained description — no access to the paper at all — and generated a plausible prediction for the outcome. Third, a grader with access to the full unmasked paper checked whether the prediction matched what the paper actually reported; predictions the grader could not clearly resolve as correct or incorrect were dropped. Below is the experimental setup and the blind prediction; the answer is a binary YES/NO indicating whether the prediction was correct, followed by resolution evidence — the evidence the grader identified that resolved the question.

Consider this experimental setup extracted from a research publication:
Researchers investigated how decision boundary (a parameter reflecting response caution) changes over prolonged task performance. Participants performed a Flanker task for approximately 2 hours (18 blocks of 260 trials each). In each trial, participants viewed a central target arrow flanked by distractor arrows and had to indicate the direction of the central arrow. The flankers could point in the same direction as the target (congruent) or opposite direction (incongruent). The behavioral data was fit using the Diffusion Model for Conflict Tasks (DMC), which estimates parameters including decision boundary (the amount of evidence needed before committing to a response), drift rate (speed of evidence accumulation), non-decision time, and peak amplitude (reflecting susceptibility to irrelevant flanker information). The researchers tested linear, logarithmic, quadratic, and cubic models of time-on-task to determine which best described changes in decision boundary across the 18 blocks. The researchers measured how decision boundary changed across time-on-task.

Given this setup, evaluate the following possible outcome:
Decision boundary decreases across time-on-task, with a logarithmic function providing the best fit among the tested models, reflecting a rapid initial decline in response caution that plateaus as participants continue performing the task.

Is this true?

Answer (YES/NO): YES